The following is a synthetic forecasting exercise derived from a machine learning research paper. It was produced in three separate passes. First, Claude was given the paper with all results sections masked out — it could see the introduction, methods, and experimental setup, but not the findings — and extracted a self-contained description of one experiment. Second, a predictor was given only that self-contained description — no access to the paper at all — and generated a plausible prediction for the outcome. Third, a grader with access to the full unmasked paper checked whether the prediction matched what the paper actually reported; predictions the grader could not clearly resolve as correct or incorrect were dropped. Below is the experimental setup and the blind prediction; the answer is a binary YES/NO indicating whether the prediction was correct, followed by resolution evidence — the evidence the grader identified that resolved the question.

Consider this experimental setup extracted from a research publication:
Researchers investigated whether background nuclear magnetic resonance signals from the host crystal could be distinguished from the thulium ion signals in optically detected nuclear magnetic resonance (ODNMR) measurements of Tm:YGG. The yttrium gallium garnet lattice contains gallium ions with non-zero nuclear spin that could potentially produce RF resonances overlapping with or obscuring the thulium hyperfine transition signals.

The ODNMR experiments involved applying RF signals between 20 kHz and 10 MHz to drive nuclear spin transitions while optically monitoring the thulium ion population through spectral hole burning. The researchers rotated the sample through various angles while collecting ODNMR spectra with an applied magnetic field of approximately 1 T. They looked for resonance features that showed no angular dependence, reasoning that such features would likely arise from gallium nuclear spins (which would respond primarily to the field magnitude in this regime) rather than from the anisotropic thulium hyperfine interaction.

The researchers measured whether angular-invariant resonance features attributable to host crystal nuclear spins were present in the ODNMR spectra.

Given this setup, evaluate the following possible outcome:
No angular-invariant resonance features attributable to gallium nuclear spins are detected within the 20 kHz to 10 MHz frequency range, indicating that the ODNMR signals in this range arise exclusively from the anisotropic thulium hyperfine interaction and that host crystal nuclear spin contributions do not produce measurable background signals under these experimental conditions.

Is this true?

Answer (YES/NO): NO